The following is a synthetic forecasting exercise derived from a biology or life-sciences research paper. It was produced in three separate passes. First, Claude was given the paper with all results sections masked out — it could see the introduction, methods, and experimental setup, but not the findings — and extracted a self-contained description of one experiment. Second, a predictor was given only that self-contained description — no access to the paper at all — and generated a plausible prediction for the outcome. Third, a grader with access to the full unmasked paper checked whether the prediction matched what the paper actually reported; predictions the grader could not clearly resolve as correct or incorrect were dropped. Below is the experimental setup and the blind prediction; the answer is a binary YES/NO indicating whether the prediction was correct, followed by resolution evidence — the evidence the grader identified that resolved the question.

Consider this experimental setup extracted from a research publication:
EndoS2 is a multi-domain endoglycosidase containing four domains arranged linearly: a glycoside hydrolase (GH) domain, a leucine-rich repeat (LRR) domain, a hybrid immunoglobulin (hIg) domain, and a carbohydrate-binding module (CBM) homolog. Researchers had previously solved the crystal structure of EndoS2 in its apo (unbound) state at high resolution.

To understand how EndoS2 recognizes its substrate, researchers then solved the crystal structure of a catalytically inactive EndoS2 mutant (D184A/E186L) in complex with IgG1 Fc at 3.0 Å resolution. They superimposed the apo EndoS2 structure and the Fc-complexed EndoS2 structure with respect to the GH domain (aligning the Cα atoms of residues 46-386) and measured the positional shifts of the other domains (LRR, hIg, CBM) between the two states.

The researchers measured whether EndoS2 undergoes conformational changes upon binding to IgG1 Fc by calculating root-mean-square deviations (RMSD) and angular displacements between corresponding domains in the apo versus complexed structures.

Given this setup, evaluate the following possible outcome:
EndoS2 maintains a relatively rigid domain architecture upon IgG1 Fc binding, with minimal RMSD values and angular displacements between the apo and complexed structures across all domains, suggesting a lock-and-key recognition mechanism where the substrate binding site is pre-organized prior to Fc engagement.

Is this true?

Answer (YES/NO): NO